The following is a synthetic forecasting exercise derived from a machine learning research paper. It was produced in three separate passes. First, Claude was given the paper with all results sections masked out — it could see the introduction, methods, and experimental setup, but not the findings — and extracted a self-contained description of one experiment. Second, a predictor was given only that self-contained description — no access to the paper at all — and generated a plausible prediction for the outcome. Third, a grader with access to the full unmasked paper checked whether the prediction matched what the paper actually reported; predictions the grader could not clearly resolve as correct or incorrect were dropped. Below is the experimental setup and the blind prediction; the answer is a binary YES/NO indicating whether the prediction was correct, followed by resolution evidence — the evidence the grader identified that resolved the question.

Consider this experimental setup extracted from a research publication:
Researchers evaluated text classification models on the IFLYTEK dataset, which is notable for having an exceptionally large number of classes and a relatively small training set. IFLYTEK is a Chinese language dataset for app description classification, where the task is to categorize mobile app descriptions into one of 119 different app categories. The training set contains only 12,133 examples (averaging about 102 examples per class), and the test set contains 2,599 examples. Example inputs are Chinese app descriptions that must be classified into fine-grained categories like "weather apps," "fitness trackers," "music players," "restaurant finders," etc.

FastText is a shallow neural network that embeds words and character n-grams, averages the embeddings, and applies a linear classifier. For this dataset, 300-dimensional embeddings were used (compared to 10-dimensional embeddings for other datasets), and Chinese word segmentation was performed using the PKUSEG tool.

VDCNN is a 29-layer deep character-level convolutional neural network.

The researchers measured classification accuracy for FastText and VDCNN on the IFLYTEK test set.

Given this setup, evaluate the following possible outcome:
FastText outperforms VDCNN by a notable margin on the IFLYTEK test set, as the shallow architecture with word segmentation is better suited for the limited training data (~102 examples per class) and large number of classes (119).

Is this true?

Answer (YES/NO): NO